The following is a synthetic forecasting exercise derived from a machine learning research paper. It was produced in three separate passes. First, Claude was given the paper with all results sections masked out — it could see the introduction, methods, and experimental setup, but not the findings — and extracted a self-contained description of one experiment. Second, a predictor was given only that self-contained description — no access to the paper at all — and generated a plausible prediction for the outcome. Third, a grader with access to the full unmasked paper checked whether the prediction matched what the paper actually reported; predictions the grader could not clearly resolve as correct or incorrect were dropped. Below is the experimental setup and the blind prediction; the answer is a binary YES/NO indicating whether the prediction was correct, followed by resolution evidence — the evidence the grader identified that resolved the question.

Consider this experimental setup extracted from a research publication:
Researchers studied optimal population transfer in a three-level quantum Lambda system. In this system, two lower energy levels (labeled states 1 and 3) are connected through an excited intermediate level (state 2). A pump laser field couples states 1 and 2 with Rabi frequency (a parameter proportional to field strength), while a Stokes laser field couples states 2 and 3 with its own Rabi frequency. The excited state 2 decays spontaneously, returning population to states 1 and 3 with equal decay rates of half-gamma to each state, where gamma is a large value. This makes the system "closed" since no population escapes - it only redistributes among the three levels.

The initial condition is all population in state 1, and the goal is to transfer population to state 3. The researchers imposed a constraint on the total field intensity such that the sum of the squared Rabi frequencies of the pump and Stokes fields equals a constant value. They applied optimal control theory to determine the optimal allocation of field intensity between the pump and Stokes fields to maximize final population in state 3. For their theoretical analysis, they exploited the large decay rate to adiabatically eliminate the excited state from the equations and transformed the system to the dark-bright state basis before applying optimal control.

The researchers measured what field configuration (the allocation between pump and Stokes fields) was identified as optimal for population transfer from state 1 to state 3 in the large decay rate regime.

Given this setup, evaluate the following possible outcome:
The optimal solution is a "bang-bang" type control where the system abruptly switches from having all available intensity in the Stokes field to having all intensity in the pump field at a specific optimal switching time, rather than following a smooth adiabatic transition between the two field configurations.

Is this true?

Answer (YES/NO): NO